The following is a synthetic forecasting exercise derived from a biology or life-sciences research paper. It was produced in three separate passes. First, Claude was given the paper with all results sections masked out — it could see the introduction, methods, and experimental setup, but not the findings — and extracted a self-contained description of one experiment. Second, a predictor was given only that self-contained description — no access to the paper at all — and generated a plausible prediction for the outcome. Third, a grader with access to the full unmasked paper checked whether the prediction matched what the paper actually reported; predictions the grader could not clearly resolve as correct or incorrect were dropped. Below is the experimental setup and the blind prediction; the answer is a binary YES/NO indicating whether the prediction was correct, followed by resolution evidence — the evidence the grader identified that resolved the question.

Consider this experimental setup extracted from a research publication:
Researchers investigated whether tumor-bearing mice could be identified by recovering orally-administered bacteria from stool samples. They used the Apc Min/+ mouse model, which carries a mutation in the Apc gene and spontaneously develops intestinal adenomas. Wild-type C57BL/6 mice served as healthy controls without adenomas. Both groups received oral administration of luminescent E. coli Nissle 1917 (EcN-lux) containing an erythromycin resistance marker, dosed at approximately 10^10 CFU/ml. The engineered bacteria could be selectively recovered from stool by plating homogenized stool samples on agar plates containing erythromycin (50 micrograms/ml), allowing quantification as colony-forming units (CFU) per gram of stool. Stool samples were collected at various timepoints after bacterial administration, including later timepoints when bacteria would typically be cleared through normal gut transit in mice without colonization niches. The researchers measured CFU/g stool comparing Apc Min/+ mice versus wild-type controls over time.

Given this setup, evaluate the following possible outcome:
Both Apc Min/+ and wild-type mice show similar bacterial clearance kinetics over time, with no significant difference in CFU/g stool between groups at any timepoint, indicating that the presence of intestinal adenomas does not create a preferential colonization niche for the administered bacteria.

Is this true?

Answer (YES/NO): NO